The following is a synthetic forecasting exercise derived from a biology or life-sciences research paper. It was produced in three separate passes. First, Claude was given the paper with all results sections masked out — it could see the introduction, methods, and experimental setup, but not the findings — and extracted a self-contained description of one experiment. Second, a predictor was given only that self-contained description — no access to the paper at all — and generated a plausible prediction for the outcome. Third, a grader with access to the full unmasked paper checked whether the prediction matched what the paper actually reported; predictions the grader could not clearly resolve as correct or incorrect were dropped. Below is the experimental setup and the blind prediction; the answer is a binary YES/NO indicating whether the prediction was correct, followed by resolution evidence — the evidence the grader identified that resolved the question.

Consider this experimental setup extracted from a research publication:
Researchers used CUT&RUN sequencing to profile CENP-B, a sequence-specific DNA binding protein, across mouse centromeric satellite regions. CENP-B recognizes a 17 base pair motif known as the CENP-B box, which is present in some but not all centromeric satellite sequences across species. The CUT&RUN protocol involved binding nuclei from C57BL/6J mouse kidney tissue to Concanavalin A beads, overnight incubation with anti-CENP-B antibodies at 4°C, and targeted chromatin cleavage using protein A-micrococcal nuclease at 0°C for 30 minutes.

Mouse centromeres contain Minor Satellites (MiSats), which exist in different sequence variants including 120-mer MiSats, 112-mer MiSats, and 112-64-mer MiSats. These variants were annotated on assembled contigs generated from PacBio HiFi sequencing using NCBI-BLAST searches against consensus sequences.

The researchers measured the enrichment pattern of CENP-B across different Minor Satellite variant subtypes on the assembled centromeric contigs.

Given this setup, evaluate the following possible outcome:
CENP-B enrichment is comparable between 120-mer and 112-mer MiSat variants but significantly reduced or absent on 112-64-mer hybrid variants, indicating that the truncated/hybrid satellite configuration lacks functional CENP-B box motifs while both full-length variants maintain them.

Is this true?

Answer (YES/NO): NO